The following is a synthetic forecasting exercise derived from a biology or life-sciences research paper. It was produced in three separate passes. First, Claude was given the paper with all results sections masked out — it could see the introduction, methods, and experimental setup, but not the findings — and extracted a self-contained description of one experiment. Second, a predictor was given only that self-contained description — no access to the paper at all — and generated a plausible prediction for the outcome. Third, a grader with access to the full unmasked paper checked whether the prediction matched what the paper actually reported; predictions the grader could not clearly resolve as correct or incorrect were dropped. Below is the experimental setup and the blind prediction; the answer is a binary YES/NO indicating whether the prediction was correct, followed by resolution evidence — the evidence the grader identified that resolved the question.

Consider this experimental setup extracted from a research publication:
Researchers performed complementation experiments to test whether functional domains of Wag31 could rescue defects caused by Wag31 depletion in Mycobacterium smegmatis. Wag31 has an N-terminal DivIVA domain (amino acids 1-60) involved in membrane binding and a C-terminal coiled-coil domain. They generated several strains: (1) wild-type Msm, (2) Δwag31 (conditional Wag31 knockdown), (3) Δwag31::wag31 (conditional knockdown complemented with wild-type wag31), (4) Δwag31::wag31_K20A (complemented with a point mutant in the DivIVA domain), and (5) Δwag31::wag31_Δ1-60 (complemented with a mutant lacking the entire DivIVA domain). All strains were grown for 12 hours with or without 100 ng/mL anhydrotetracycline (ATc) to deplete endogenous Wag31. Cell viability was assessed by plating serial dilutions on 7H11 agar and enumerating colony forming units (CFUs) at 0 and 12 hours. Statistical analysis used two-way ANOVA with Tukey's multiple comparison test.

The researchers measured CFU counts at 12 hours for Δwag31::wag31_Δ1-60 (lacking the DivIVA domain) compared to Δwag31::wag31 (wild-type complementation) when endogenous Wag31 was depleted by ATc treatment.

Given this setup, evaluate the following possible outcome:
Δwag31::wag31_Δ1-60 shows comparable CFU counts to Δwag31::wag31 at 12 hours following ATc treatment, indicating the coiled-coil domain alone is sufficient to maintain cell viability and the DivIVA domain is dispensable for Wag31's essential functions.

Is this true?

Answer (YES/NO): NO